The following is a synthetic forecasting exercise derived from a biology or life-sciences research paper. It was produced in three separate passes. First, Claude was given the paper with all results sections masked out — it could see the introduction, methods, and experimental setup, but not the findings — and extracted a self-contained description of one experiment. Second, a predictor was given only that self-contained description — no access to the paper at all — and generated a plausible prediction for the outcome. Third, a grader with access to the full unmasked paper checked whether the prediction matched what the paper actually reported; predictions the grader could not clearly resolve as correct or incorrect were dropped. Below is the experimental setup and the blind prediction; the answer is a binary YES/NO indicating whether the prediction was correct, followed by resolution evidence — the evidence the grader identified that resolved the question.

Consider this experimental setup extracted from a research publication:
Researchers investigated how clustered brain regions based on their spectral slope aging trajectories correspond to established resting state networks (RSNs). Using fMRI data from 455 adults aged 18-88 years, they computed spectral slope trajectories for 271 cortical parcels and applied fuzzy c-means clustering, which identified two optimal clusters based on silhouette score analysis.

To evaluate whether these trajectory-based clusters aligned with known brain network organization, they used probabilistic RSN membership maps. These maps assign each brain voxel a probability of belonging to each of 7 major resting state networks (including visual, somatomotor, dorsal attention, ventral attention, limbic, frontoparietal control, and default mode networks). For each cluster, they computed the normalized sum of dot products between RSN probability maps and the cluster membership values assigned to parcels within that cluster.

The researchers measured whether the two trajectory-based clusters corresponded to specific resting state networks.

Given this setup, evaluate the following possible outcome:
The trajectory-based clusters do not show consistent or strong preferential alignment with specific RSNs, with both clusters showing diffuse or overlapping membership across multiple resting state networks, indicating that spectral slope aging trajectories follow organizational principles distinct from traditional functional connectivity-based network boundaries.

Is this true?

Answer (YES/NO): NO